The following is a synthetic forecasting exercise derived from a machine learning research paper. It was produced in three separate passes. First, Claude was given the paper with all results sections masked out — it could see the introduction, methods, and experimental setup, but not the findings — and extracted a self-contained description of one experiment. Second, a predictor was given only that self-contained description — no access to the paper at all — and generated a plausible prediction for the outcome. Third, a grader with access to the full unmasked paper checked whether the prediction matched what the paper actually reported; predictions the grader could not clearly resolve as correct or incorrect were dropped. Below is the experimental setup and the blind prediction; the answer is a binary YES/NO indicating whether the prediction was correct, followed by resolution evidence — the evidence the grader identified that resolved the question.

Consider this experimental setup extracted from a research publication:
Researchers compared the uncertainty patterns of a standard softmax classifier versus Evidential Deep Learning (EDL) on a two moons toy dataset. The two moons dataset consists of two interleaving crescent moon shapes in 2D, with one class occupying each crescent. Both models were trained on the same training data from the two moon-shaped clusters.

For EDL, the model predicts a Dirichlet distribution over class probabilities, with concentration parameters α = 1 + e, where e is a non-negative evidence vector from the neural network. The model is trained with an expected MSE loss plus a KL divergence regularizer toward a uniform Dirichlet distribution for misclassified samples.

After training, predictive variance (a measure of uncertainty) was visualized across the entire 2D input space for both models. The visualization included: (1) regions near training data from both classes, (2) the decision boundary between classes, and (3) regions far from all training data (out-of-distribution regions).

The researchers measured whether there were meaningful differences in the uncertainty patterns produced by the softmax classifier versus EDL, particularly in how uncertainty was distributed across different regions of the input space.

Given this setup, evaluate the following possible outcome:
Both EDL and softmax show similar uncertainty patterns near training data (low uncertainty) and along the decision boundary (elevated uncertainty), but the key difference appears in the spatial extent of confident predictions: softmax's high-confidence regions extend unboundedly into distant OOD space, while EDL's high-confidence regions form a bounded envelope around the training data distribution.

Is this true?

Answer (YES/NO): NO